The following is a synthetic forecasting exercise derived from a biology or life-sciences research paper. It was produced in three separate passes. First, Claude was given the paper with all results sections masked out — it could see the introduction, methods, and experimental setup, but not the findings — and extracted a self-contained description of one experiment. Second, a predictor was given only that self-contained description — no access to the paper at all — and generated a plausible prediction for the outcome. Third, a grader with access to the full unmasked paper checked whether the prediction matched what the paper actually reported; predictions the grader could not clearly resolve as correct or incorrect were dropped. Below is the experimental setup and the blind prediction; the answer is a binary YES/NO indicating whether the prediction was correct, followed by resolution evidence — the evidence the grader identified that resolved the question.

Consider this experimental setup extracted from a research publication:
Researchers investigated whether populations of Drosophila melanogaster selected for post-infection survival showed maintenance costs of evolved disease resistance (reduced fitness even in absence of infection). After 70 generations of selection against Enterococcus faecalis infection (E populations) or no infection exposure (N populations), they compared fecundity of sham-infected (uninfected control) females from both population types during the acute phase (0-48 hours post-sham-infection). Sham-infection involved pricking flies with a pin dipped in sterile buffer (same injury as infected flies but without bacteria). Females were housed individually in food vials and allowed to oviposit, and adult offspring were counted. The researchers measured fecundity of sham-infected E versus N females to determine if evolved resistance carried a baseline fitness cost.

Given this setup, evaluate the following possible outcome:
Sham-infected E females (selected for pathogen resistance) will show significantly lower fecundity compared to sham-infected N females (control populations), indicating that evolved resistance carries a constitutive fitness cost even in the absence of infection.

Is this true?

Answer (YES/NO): NO